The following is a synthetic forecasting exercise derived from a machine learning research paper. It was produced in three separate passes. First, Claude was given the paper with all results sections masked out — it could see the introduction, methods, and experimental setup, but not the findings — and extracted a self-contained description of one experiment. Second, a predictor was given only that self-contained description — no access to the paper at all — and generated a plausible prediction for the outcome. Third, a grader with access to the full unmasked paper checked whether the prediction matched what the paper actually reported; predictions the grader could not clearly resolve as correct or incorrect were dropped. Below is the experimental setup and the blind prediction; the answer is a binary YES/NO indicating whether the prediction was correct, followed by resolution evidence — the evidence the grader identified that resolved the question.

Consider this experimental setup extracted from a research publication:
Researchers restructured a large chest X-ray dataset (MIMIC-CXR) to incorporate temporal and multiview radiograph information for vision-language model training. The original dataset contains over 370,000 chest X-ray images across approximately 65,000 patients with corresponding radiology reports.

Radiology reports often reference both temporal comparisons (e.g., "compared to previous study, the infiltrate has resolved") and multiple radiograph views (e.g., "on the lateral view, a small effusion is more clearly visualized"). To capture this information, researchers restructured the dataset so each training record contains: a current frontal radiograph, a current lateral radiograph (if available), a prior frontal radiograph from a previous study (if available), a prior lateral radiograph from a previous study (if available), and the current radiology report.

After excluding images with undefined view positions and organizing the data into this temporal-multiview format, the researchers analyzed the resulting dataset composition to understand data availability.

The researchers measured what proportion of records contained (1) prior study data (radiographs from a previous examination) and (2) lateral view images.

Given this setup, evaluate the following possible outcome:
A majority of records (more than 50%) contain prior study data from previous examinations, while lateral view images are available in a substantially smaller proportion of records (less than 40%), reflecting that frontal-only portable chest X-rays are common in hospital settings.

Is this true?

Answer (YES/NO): NO